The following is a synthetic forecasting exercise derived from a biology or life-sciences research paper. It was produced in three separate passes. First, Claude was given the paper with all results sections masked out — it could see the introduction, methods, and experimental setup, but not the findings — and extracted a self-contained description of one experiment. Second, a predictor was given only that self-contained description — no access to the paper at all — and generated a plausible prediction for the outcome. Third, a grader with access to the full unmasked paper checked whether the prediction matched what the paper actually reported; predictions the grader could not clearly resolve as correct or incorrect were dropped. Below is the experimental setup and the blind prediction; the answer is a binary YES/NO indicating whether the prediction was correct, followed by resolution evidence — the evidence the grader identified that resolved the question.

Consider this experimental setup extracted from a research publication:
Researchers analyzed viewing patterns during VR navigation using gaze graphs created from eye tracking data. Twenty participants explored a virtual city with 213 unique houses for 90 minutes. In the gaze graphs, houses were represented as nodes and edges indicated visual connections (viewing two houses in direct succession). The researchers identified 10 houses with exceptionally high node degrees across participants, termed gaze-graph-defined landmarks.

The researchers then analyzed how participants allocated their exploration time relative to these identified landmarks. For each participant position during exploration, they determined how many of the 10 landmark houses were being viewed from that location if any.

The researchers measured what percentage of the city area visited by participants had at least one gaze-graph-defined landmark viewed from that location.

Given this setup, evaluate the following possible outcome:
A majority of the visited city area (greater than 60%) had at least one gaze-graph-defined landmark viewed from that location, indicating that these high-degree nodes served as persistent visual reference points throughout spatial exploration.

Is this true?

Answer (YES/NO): YES